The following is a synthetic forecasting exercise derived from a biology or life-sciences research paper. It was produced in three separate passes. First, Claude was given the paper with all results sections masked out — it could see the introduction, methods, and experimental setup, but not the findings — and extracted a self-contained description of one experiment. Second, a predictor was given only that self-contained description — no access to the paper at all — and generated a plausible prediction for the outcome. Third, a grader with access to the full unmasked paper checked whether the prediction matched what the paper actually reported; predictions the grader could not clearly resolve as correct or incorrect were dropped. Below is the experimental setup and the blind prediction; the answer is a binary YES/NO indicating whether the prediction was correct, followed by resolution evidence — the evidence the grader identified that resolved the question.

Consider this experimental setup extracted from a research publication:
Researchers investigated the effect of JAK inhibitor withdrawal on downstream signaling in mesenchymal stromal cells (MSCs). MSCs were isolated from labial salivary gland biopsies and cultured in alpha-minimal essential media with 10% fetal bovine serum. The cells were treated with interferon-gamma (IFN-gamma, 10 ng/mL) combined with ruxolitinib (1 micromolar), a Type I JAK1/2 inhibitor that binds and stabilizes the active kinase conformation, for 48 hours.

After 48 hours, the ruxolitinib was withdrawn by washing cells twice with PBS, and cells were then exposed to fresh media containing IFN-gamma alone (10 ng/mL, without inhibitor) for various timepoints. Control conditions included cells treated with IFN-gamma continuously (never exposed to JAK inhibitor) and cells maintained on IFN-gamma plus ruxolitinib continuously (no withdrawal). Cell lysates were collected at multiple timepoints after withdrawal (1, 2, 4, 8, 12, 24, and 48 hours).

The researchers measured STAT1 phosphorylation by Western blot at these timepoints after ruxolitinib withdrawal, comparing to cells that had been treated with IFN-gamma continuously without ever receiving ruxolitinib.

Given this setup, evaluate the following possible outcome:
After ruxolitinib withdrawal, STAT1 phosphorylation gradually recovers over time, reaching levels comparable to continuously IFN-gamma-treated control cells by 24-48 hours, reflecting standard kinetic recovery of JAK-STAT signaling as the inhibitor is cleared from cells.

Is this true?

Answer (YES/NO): NO